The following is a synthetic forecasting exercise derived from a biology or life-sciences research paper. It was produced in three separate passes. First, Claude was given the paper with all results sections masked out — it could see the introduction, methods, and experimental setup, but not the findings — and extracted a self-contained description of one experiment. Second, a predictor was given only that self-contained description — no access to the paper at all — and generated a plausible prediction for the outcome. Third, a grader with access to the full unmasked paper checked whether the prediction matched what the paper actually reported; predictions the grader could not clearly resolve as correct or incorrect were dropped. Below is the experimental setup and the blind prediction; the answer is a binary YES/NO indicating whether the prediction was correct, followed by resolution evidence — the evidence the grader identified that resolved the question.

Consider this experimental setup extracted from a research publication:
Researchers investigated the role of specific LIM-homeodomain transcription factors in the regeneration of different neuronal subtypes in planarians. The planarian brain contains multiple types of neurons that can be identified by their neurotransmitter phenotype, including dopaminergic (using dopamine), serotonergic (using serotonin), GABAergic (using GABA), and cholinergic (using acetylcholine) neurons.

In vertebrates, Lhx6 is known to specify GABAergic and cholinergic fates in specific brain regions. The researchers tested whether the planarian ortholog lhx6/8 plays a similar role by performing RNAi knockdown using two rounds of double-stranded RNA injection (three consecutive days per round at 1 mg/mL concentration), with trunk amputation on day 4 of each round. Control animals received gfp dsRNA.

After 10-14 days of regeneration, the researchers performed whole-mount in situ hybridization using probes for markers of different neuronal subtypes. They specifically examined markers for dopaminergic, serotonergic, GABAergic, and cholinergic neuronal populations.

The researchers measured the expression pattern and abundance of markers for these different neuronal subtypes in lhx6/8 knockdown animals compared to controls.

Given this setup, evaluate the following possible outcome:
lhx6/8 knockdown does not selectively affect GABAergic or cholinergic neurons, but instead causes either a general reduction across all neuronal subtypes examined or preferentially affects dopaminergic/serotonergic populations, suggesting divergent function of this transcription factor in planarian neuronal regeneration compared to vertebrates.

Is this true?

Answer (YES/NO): NO